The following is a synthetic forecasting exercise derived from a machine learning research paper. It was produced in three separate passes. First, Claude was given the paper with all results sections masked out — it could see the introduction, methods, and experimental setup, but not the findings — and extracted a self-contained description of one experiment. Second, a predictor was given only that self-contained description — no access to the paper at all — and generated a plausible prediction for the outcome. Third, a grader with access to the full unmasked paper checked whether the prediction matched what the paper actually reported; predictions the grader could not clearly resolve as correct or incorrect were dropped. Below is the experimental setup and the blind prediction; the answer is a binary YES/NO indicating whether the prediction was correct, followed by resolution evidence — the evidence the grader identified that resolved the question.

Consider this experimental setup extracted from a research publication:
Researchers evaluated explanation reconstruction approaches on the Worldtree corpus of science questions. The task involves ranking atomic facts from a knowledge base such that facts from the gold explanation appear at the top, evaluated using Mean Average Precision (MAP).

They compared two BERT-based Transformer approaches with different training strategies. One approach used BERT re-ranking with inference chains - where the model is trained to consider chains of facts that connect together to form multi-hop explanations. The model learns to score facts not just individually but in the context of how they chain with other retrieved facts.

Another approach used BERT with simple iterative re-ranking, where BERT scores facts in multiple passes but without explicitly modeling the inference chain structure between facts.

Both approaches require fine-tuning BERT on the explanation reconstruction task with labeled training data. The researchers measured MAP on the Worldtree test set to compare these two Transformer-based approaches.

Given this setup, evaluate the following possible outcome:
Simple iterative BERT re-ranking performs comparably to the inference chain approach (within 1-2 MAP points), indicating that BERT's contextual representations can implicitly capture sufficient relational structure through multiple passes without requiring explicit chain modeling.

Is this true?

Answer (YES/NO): NO